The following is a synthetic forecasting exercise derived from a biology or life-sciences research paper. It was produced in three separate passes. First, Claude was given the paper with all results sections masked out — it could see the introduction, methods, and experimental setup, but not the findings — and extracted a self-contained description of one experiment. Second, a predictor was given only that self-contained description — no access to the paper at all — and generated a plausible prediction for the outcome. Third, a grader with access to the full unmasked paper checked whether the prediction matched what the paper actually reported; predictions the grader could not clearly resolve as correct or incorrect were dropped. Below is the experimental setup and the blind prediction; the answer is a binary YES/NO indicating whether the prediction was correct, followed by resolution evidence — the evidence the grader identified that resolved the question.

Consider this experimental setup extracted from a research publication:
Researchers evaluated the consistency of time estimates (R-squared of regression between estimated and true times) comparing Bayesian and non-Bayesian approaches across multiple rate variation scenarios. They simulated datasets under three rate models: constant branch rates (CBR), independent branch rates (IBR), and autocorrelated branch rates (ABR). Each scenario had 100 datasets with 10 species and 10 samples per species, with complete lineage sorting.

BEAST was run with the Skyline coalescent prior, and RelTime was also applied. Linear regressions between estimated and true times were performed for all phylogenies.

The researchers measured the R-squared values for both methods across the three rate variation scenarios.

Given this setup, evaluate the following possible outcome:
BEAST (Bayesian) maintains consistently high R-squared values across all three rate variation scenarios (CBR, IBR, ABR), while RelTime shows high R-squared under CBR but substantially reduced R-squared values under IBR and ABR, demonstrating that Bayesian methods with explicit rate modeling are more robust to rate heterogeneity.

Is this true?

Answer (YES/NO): NO